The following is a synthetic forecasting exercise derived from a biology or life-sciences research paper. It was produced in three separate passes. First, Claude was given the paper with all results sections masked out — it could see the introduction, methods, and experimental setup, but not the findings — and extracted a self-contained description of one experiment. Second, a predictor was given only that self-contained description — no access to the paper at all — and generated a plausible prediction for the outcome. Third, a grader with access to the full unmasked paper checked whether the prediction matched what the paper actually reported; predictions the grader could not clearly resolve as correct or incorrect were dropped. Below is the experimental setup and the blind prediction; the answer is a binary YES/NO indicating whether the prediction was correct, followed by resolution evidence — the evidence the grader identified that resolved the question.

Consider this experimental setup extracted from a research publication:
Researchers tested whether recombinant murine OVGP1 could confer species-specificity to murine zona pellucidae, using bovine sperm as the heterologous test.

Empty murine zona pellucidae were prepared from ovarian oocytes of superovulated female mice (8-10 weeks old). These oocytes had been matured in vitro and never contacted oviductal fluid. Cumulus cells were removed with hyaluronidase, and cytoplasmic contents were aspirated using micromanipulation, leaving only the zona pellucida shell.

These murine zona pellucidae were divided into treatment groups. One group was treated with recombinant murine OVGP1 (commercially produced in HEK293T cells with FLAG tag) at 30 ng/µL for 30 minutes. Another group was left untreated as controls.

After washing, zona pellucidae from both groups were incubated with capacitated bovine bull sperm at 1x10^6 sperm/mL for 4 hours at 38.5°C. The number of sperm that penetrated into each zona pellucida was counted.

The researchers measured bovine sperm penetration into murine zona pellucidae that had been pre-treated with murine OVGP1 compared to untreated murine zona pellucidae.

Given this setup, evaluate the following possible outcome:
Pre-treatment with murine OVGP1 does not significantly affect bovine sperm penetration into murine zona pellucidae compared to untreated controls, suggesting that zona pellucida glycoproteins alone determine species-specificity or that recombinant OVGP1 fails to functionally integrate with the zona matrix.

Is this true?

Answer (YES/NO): NO